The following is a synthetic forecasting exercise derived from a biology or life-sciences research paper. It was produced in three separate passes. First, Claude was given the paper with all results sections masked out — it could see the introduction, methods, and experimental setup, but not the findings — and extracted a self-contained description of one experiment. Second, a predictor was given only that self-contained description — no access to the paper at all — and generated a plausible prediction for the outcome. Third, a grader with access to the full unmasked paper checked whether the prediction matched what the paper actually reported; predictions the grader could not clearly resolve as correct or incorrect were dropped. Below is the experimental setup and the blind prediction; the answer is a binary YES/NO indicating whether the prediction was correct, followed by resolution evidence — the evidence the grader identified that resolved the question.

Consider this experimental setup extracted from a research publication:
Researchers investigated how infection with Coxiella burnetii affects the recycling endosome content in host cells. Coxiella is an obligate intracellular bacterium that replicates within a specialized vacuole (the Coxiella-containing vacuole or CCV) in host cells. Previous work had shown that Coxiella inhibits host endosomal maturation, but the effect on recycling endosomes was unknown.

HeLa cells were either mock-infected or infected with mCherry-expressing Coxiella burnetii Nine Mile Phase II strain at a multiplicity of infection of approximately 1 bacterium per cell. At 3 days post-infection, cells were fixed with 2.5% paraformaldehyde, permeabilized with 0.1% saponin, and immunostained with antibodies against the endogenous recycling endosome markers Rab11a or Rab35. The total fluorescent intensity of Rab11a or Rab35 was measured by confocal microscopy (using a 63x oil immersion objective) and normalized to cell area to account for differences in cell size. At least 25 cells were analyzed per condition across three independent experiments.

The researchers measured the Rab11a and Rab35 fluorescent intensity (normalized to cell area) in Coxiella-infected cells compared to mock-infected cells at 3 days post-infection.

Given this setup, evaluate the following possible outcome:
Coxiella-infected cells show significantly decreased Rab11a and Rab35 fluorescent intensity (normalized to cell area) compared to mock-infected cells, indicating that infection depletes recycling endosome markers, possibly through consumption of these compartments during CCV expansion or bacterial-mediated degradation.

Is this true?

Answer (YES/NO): NO